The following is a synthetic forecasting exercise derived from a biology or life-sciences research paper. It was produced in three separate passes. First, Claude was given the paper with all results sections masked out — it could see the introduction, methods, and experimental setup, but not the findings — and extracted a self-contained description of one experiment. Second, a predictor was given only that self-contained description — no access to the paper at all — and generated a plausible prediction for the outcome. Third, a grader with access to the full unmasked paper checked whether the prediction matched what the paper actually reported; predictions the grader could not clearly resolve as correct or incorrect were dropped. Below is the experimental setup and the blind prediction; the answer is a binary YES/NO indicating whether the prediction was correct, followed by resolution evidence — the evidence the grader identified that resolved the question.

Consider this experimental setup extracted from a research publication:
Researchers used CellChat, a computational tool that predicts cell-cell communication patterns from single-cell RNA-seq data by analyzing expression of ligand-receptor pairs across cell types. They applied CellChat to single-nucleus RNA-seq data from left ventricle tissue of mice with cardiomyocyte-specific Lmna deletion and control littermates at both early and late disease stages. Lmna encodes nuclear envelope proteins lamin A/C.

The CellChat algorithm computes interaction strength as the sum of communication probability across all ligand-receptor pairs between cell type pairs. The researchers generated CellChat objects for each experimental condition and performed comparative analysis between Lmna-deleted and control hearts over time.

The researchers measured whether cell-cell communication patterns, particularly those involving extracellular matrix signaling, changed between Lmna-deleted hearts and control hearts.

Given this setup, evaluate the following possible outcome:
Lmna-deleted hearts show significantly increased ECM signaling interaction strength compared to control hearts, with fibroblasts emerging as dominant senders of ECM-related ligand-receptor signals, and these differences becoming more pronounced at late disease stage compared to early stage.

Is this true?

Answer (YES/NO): NO